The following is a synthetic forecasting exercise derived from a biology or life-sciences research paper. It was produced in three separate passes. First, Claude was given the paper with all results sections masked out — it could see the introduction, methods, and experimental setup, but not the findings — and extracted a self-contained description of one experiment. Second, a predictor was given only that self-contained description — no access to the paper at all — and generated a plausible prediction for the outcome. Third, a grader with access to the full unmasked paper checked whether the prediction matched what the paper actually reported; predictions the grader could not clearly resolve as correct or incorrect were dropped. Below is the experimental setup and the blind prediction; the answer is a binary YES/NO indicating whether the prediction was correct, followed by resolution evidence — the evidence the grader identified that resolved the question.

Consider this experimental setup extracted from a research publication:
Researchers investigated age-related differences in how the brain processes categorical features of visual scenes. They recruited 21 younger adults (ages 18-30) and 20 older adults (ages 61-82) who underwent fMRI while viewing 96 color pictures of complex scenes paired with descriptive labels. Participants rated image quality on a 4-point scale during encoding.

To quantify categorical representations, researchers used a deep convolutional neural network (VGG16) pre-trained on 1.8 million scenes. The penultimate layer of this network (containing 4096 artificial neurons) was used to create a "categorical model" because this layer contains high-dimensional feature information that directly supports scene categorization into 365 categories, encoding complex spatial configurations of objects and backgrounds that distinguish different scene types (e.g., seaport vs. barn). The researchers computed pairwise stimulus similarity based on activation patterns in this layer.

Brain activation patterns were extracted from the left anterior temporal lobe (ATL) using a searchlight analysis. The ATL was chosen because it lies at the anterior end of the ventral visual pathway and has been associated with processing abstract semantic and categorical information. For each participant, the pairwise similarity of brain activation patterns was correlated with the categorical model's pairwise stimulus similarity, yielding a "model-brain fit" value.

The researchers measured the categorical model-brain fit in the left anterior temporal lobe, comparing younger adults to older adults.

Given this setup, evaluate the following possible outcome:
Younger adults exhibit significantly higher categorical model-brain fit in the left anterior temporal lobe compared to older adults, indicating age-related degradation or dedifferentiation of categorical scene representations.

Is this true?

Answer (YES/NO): NO